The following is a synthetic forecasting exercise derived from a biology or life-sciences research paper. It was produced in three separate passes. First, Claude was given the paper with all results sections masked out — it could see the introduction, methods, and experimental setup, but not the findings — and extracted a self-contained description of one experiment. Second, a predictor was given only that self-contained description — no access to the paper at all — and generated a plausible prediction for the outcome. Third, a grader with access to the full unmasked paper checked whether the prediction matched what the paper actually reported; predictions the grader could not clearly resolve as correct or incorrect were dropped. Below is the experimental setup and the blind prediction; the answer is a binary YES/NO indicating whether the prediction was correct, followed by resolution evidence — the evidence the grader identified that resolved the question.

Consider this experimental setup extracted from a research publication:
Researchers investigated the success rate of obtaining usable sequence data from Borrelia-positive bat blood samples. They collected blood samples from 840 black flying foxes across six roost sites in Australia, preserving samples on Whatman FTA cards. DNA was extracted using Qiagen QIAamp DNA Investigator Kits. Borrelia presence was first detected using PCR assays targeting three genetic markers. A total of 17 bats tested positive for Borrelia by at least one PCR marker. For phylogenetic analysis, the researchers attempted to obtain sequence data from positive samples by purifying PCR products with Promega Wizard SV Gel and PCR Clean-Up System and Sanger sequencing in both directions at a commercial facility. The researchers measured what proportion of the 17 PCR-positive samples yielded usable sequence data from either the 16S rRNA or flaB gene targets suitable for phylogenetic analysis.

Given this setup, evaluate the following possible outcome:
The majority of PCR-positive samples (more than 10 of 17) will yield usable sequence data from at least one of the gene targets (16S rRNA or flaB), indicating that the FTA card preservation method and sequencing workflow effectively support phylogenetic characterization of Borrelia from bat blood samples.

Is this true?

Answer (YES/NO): YES